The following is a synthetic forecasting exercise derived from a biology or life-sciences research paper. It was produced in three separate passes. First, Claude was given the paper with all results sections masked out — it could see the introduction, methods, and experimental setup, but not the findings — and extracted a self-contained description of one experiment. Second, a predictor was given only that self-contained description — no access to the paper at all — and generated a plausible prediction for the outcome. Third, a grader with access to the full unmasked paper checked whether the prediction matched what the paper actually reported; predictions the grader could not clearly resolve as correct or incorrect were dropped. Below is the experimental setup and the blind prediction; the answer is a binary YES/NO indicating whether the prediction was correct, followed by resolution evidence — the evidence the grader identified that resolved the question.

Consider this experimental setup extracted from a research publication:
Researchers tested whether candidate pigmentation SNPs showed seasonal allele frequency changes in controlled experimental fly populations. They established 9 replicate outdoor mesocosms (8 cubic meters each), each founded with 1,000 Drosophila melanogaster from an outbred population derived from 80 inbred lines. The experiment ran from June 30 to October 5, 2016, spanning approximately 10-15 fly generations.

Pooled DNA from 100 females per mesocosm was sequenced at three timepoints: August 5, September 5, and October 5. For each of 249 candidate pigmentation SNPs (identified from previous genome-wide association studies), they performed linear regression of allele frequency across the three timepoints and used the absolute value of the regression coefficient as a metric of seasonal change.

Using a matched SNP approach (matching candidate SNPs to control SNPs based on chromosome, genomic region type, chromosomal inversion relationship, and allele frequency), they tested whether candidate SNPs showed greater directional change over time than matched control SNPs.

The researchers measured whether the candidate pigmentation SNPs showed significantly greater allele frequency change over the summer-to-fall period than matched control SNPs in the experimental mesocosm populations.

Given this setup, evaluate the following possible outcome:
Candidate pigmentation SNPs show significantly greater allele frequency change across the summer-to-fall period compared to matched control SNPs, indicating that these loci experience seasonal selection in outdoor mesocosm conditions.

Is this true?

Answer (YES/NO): NO